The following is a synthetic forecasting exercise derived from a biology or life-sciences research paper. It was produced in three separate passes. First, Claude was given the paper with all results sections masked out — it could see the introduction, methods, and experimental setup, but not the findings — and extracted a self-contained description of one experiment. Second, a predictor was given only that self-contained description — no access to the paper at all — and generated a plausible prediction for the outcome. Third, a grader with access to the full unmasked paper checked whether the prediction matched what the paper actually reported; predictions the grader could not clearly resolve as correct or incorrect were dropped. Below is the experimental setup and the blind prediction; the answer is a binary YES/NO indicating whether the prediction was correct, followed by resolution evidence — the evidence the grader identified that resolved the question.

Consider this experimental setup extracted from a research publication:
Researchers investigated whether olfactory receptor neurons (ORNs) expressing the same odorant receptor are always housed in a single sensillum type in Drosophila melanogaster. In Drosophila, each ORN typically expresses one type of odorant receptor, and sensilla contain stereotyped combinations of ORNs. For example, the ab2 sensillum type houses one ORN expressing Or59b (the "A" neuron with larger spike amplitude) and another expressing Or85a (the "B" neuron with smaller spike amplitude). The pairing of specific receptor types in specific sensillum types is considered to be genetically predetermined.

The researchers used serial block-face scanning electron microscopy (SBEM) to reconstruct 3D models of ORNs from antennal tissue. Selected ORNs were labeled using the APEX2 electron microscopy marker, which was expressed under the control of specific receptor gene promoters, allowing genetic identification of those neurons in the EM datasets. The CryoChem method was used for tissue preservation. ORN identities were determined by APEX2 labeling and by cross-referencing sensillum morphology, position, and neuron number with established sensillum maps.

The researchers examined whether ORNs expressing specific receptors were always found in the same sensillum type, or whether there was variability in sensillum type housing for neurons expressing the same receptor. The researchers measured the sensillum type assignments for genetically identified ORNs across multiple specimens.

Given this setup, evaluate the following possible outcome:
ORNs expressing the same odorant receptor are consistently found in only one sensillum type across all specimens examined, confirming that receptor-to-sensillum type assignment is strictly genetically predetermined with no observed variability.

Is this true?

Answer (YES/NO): NO